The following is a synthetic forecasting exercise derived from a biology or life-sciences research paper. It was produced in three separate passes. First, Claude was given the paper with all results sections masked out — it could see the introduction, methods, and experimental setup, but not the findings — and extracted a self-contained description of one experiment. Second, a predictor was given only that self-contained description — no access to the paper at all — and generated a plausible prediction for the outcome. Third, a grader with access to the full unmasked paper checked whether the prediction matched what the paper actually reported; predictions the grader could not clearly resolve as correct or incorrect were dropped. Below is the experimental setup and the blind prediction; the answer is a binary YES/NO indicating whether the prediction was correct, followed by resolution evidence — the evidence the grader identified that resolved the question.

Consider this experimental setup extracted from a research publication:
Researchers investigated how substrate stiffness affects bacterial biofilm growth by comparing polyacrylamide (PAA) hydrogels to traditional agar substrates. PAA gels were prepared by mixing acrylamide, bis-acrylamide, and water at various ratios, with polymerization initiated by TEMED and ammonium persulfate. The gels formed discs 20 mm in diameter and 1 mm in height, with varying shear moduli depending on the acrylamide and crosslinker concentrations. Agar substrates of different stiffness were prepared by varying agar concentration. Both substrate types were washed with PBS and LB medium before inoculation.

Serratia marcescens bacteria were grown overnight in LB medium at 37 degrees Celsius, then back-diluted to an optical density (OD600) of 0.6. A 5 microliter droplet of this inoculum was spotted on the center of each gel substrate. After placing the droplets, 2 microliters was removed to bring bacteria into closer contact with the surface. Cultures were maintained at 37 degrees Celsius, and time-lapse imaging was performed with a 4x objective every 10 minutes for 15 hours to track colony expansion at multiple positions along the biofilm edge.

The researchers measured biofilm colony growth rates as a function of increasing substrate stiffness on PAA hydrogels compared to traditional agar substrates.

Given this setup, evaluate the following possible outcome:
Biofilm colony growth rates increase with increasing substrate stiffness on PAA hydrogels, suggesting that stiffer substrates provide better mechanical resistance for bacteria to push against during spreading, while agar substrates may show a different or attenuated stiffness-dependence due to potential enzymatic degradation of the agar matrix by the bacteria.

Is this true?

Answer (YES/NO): YES